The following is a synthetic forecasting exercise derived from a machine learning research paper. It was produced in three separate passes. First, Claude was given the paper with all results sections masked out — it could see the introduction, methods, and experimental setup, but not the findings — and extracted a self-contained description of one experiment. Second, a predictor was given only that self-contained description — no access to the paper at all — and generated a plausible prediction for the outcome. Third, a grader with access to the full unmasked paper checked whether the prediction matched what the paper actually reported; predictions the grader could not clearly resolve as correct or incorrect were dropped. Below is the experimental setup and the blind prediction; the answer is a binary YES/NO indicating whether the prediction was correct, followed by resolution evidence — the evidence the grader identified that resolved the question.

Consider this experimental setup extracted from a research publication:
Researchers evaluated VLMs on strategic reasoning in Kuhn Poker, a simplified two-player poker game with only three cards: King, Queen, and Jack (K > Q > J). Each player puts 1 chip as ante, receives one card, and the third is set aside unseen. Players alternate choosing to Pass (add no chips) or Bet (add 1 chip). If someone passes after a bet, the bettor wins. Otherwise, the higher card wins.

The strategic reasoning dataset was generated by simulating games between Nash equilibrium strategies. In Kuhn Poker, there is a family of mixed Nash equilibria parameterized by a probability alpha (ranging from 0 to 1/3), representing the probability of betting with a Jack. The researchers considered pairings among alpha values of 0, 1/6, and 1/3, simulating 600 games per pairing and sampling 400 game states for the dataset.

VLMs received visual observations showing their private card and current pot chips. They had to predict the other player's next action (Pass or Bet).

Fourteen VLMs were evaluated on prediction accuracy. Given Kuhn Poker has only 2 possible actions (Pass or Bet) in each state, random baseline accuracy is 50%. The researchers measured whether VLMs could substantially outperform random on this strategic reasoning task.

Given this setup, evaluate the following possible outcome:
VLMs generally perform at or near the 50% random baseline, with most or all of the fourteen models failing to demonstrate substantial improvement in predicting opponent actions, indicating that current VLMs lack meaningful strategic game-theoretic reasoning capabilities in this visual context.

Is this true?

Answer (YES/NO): YES